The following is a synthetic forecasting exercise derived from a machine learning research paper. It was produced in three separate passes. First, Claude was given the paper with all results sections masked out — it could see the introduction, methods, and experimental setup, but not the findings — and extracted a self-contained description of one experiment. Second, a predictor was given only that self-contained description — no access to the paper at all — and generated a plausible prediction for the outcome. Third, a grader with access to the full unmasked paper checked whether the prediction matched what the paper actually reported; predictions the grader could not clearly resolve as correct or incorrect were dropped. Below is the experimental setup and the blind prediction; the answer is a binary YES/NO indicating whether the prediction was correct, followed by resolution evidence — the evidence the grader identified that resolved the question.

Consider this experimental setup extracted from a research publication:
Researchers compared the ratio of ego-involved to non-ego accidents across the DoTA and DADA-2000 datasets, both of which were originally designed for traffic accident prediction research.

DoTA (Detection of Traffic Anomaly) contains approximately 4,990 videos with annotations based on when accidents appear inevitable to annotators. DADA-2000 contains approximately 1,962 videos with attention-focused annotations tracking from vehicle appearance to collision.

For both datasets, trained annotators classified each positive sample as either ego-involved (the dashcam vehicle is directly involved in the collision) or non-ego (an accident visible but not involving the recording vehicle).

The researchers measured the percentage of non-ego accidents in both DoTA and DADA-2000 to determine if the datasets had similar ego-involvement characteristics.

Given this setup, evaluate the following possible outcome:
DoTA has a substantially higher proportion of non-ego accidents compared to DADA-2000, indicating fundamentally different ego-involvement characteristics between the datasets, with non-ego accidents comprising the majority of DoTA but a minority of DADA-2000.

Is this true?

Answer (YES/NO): NO